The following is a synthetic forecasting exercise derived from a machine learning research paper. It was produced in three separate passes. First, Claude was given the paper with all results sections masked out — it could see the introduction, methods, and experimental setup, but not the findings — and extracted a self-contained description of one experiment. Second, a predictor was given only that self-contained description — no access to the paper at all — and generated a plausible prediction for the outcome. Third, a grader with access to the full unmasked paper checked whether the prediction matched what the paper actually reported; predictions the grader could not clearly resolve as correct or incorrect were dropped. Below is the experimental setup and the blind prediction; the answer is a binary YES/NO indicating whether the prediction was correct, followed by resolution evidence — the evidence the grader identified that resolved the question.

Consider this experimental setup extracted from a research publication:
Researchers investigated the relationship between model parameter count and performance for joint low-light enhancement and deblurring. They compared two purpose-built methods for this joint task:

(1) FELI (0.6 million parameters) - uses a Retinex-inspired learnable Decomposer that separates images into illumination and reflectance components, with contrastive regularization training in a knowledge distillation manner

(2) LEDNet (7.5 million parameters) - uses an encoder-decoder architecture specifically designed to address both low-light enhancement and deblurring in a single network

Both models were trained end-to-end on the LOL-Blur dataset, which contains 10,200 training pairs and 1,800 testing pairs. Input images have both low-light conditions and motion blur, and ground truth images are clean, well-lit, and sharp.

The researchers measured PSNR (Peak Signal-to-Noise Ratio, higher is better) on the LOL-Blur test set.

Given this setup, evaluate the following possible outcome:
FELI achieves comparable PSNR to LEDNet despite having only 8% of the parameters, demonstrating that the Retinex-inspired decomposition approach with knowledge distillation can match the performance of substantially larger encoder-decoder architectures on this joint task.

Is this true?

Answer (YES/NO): NO